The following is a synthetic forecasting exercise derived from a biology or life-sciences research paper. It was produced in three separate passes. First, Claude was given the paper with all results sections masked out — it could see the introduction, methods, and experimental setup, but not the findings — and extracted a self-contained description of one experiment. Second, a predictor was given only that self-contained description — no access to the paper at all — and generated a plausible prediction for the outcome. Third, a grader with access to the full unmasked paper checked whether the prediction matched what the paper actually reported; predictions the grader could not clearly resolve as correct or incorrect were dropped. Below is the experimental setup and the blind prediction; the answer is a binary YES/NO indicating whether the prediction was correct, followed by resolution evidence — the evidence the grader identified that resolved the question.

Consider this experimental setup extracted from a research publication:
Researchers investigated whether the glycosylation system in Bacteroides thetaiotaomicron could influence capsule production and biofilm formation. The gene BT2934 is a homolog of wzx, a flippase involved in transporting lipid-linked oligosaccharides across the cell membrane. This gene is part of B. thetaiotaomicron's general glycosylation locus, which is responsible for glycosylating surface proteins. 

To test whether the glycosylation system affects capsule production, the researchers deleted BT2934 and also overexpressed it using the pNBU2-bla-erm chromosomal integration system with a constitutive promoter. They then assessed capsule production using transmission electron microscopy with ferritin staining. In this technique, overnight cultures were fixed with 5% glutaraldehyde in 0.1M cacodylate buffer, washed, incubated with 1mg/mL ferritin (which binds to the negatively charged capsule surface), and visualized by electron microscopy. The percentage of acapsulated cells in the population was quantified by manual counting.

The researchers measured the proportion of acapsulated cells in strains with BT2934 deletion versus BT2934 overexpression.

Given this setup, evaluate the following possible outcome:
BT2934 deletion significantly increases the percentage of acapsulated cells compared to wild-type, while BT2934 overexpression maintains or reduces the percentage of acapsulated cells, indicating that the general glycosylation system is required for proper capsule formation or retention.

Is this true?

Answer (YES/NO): NO